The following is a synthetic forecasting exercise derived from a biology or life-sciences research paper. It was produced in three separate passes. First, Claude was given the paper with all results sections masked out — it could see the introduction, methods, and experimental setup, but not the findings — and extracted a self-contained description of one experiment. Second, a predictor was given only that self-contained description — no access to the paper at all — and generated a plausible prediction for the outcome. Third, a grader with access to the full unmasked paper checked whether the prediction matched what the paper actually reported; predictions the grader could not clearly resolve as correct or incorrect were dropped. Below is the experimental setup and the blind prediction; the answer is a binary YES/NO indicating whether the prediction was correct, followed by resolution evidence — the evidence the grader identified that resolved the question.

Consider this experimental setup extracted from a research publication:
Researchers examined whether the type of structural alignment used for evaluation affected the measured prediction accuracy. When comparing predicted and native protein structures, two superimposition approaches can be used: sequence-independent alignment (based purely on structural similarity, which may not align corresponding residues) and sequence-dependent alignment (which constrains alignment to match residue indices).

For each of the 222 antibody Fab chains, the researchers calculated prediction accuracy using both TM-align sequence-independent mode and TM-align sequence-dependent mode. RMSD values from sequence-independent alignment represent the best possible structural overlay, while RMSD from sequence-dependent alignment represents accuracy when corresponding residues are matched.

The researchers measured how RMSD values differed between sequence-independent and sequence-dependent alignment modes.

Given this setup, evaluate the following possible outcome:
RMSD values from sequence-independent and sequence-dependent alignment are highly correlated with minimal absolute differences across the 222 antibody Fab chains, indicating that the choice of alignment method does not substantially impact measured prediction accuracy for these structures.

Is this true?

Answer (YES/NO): NO